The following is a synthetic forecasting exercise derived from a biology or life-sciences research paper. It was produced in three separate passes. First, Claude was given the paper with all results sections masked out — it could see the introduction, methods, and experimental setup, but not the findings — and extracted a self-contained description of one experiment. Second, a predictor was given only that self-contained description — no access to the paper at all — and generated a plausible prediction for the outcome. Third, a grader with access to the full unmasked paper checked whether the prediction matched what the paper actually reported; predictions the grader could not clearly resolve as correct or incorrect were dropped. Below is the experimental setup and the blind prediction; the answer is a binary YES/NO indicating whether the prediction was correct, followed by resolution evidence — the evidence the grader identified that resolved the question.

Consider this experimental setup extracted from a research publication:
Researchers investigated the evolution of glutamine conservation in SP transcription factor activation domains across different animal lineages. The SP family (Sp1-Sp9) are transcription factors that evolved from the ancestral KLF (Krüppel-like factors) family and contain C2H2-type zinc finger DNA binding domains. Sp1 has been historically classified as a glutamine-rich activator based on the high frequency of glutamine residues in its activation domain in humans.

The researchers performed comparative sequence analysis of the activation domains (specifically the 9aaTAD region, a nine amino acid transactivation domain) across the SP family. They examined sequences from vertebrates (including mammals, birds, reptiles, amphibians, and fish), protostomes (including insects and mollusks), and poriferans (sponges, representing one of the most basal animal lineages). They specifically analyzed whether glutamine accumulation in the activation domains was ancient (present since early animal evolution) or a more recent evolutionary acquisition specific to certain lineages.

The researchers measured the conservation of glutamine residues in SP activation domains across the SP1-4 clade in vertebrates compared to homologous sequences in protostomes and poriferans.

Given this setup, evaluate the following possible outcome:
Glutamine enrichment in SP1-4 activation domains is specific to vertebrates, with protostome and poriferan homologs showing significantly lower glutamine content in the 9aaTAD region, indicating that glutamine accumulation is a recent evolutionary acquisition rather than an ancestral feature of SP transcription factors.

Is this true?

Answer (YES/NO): YES